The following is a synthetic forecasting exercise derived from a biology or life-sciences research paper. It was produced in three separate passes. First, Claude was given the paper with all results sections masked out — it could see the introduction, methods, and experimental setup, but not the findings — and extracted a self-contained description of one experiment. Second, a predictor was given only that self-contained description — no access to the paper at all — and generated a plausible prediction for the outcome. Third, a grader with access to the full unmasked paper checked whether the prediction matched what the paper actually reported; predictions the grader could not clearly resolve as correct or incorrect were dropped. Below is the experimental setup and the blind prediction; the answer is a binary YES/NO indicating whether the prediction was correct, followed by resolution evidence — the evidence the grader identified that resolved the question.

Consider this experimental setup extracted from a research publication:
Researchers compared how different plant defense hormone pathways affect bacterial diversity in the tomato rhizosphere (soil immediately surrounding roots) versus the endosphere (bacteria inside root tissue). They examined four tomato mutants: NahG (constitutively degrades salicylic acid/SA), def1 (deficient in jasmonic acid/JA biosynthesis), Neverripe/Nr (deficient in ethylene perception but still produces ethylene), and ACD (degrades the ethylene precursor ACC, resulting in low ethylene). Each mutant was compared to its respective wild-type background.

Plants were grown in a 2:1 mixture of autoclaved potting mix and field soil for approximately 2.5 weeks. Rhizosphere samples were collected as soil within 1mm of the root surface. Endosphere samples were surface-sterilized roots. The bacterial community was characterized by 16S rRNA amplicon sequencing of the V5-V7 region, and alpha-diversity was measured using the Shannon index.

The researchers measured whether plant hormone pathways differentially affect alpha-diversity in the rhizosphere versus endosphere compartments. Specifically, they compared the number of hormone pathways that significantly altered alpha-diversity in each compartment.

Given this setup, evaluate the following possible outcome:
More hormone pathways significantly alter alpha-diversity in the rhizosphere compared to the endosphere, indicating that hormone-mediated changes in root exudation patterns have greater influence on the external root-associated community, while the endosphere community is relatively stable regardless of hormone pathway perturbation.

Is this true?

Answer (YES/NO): NO